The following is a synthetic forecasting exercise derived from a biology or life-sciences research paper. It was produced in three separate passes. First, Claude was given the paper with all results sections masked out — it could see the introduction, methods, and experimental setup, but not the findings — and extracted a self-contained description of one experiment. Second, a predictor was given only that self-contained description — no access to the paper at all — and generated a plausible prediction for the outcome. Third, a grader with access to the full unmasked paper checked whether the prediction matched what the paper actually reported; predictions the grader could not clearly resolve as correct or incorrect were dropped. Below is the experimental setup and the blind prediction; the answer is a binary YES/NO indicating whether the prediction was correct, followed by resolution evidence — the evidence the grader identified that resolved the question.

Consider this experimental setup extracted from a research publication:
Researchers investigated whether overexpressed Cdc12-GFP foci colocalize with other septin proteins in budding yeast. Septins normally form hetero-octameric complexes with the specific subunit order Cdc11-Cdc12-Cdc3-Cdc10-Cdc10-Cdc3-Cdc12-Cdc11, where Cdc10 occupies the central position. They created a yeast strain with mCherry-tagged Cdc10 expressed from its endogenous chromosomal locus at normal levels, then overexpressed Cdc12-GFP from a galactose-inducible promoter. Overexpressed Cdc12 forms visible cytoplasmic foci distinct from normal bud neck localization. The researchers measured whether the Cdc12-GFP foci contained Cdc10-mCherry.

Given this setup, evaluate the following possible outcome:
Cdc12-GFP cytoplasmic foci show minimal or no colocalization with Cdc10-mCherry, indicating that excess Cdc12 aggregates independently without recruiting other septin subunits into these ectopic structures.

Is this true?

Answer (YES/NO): NO